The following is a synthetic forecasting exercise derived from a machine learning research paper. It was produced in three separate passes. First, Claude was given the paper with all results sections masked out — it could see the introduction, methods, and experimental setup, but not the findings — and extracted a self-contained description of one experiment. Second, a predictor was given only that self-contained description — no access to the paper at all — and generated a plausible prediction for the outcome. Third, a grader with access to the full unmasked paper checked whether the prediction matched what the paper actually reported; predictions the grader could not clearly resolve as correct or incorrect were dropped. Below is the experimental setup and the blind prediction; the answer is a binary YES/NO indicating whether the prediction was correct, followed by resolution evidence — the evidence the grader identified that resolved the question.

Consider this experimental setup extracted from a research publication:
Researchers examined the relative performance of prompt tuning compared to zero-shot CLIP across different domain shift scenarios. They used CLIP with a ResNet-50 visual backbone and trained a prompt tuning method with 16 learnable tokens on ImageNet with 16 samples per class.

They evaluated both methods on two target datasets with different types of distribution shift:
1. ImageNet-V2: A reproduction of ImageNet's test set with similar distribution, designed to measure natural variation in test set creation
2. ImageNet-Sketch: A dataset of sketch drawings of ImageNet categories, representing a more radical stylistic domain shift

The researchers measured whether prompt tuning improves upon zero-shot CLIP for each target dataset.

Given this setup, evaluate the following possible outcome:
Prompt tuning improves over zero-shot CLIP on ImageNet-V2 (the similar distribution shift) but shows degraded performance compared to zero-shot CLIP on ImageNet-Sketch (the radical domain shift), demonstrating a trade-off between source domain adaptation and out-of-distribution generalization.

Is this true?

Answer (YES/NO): YES